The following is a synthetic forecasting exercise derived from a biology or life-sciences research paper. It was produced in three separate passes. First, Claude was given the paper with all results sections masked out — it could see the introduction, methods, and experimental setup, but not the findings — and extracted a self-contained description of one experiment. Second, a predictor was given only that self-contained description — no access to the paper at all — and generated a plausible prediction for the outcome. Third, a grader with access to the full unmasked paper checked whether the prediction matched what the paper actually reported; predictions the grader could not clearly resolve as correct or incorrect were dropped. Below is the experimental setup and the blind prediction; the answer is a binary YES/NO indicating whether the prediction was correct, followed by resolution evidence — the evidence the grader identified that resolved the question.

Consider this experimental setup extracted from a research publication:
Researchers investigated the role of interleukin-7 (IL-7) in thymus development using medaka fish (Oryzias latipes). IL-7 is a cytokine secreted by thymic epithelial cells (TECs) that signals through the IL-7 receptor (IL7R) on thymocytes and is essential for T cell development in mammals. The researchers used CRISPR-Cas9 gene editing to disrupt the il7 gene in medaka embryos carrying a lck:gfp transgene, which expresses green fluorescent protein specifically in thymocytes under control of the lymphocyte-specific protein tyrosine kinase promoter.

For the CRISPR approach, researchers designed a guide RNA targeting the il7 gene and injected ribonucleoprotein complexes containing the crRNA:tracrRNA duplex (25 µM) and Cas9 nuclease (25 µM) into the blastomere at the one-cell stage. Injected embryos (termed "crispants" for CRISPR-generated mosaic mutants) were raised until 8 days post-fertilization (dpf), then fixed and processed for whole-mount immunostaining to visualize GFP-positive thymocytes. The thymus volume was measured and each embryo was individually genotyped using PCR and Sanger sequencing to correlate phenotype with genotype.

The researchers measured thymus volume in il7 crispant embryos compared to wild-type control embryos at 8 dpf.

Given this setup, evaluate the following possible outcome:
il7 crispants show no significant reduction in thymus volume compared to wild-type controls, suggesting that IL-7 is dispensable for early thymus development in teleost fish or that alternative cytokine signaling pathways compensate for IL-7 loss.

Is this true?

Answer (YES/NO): NO